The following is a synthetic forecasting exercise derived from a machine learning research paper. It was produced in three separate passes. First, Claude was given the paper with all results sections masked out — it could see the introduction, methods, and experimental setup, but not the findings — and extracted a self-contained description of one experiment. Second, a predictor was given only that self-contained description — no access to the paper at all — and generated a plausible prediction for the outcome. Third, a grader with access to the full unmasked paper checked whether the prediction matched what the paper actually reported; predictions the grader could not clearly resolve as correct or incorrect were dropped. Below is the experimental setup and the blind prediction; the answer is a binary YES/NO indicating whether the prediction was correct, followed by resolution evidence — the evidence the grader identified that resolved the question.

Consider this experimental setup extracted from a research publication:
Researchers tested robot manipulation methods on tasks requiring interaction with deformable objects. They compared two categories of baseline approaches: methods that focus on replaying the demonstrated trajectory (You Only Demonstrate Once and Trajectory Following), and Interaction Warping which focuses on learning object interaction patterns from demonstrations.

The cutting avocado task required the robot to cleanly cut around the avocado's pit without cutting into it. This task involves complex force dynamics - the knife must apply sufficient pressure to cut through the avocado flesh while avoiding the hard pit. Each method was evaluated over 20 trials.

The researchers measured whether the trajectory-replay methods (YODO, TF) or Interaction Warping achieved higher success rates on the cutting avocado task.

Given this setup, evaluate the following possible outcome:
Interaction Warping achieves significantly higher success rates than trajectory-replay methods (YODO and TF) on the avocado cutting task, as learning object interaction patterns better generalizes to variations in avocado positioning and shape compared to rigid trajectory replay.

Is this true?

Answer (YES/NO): NO